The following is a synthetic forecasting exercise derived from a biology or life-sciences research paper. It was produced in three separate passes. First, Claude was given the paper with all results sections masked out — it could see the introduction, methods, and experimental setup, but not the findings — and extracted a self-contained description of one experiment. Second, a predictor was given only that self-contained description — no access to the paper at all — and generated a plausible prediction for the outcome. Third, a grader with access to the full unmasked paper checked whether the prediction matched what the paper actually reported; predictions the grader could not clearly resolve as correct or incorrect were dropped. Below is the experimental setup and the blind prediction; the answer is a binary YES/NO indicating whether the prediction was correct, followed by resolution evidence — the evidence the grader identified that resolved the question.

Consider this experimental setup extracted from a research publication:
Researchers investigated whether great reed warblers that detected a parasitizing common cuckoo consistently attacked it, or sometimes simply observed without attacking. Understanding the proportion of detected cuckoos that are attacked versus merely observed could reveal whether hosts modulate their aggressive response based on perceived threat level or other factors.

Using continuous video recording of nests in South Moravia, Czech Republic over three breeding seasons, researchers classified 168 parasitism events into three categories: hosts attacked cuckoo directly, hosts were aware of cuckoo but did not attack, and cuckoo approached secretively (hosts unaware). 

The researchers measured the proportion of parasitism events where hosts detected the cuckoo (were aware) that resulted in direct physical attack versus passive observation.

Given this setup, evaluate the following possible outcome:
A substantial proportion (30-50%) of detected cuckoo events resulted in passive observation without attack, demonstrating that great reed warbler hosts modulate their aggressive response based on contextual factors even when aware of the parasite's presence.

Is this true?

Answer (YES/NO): NO